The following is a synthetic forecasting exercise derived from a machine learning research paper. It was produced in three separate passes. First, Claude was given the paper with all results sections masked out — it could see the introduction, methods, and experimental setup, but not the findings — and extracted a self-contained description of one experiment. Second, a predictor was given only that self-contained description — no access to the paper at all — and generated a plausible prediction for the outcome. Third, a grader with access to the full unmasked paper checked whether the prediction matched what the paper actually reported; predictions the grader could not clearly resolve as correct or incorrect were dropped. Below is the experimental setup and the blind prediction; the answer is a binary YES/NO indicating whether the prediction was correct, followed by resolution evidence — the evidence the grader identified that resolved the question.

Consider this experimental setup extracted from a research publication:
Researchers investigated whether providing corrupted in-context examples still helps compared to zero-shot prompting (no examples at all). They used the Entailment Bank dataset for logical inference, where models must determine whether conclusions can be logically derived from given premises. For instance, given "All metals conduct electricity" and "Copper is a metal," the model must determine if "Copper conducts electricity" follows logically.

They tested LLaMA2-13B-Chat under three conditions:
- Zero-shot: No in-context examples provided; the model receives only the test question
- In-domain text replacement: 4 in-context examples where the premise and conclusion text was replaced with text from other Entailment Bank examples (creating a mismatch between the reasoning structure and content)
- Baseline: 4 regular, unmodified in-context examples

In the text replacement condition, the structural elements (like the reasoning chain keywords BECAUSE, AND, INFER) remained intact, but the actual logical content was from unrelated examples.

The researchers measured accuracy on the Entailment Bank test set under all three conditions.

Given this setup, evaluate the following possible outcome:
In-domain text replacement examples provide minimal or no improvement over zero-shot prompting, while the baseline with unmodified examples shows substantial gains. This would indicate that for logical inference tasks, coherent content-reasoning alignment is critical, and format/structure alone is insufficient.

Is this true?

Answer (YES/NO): NO